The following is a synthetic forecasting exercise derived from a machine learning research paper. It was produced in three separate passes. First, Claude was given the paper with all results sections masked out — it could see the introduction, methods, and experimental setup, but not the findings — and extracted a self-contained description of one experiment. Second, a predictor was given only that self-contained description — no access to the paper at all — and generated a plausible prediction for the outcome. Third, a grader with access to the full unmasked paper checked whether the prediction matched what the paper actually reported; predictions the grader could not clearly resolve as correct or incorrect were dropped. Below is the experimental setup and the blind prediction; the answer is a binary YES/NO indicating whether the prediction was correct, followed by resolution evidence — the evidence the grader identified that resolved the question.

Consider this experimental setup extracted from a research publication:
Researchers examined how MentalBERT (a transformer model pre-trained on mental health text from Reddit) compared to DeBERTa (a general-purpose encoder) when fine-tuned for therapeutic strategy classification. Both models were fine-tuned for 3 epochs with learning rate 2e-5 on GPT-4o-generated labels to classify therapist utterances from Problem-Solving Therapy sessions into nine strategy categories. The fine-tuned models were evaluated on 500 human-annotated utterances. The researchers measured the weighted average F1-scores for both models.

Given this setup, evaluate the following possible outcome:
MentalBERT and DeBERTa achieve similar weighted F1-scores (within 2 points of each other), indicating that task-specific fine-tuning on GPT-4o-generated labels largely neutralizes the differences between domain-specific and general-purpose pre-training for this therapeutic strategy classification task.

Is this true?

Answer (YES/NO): YES